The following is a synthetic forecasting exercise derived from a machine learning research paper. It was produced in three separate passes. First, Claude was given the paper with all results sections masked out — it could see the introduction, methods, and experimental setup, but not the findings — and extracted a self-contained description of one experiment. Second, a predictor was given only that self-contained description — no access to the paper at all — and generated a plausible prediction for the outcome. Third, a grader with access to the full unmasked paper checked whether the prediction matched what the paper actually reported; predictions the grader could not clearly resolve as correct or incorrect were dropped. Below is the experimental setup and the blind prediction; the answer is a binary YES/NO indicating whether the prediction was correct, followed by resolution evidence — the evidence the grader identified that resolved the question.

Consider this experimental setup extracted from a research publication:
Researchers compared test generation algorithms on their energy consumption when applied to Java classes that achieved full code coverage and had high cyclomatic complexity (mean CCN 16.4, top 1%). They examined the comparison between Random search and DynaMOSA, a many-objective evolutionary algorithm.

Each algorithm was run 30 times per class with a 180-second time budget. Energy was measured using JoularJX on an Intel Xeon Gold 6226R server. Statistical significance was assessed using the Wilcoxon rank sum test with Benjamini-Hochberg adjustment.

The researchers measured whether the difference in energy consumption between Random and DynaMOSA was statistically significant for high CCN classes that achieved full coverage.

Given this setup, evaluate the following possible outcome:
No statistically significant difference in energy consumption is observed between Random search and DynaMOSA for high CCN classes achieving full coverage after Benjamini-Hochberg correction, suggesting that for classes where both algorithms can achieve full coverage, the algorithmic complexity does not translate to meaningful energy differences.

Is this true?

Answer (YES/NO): YES